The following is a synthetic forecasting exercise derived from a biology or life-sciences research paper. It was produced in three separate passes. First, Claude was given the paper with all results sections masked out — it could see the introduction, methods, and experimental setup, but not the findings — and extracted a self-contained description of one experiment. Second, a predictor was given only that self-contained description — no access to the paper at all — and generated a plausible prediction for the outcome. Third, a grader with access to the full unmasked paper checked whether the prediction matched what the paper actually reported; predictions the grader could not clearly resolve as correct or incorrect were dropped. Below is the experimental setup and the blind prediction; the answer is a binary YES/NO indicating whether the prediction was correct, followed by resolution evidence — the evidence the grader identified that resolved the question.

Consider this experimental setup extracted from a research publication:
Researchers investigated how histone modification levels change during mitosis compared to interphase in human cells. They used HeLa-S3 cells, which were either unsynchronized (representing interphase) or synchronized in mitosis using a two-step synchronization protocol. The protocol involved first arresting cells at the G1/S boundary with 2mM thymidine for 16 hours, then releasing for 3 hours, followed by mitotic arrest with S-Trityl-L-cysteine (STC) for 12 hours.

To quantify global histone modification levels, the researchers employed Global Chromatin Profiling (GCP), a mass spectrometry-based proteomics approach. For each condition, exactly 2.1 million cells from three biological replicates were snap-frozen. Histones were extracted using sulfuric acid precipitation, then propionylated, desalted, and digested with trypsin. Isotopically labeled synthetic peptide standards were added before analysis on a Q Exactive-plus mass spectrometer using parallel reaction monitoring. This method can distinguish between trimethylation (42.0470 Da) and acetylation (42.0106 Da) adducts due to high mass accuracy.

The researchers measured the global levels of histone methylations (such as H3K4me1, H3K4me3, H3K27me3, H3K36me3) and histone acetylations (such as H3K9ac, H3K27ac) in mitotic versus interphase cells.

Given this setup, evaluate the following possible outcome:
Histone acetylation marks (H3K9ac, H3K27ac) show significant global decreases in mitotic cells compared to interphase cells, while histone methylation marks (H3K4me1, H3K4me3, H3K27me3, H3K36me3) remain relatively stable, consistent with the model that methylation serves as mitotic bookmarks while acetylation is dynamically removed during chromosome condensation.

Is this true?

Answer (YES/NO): YES